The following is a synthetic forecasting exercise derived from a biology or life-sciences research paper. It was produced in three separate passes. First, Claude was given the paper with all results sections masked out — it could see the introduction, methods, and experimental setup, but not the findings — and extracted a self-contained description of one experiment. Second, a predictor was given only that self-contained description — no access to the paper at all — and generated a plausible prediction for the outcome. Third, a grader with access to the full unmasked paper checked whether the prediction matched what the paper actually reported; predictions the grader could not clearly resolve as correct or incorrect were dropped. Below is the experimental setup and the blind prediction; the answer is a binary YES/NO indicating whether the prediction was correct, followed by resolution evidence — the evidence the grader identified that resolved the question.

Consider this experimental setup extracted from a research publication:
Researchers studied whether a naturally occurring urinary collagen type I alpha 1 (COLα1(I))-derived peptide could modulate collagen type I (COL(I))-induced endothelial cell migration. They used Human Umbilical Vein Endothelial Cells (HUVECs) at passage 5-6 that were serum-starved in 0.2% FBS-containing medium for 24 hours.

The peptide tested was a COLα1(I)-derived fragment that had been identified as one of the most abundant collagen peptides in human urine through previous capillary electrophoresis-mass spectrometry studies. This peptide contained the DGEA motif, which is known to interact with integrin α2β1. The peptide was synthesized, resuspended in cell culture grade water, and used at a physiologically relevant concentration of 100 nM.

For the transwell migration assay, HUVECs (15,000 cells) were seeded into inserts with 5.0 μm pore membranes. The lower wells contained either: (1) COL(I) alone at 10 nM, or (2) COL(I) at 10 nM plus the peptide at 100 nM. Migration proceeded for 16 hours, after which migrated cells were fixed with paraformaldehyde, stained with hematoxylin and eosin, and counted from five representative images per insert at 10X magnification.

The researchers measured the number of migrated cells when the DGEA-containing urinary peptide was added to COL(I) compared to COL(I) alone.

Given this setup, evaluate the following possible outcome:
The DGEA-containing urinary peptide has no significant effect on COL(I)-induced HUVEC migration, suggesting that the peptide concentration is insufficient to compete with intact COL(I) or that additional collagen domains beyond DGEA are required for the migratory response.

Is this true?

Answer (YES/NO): NO